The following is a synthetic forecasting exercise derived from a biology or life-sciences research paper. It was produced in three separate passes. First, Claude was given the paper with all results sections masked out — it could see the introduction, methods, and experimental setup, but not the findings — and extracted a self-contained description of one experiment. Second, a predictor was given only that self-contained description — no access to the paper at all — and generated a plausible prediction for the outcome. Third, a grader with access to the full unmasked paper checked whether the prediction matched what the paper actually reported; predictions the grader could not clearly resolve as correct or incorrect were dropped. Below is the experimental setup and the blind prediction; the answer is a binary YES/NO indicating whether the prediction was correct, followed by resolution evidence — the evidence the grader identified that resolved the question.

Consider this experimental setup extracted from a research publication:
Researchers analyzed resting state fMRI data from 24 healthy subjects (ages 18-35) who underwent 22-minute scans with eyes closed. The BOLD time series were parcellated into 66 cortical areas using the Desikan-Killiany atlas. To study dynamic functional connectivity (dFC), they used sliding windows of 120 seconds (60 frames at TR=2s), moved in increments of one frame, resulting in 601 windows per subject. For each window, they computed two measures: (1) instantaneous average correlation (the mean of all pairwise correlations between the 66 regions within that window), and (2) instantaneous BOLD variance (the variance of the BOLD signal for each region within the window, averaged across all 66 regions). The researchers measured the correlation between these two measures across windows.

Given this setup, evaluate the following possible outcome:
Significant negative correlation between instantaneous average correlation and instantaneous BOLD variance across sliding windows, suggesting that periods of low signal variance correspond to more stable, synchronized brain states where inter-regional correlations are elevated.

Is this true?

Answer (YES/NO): NO